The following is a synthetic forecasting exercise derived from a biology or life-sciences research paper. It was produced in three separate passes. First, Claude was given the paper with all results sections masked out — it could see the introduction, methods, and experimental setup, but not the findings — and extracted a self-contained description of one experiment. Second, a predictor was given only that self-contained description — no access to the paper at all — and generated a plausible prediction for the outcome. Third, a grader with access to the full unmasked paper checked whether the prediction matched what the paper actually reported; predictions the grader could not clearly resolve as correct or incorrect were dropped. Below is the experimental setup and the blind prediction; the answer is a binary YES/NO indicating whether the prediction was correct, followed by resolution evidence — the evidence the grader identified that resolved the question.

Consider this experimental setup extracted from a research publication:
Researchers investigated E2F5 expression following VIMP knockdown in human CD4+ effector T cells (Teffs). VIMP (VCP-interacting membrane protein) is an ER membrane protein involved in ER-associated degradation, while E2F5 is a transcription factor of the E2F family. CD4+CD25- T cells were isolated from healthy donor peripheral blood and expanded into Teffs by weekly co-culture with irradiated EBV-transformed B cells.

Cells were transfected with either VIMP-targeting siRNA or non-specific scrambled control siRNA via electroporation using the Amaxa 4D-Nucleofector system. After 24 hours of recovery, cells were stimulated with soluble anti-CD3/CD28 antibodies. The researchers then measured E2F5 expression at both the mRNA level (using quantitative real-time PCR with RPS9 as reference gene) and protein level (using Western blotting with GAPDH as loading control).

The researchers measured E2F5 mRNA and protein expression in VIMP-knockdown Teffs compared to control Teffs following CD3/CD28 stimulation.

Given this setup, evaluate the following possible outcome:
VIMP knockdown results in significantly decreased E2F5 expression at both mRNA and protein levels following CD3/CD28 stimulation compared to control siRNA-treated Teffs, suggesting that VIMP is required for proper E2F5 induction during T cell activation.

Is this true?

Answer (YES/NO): NO